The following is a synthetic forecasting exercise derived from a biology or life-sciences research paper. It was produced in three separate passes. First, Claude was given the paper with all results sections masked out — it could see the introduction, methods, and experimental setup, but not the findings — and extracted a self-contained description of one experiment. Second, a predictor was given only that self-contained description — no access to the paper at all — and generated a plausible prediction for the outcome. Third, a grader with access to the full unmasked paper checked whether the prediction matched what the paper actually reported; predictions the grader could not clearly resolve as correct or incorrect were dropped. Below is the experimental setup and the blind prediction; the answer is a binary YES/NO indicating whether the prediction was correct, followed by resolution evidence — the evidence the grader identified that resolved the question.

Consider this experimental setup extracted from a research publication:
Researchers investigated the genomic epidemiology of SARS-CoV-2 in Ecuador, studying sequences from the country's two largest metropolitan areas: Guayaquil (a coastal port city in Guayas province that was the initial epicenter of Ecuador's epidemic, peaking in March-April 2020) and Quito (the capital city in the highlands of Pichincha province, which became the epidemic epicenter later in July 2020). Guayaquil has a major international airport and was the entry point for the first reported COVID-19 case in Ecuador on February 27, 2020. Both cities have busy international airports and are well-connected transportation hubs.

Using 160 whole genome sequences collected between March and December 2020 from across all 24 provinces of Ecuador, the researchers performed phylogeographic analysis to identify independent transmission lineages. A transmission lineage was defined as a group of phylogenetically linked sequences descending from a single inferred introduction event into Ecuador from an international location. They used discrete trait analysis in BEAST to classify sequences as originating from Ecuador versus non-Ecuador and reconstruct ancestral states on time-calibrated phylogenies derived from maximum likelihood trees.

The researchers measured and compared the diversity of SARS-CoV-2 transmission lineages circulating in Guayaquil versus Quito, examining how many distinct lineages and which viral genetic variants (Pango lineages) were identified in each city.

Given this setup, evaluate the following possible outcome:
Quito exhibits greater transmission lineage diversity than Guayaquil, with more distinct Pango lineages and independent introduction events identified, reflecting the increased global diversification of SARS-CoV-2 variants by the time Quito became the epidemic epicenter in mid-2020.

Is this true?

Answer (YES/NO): NO